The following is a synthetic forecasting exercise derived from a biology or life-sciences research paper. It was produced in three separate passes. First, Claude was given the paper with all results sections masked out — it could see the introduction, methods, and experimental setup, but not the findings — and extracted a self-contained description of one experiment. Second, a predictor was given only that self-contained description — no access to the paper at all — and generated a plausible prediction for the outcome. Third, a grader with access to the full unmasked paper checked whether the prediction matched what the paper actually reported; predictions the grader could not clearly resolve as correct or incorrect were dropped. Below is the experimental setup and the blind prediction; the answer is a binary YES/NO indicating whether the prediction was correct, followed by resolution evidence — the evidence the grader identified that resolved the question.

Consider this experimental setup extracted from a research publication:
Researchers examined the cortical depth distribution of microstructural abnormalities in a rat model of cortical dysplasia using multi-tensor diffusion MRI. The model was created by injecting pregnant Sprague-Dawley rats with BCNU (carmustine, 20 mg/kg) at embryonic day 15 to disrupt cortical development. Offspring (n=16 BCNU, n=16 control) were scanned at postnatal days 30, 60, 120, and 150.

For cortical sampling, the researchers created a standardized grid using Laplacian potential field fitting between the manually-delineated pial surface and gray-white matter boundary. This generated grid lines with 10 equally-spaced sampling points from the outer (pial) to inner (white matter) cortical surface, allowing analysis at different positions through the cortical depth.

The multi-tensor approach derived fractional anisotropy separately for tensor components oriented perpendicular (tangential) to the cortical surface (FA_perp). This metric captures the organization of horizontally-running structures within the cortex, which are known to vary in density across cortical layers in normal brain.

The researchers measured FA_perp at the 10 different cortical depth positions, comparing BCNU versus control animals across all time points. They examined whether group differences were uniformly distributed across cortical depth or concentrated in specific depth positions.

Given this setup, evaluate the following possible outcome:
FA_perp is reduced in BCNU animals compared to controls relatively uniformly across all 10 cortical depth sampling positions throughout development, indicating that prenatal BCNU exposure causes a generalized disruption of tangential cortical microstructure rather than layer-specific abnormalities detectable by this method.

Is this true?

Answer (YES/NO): NO